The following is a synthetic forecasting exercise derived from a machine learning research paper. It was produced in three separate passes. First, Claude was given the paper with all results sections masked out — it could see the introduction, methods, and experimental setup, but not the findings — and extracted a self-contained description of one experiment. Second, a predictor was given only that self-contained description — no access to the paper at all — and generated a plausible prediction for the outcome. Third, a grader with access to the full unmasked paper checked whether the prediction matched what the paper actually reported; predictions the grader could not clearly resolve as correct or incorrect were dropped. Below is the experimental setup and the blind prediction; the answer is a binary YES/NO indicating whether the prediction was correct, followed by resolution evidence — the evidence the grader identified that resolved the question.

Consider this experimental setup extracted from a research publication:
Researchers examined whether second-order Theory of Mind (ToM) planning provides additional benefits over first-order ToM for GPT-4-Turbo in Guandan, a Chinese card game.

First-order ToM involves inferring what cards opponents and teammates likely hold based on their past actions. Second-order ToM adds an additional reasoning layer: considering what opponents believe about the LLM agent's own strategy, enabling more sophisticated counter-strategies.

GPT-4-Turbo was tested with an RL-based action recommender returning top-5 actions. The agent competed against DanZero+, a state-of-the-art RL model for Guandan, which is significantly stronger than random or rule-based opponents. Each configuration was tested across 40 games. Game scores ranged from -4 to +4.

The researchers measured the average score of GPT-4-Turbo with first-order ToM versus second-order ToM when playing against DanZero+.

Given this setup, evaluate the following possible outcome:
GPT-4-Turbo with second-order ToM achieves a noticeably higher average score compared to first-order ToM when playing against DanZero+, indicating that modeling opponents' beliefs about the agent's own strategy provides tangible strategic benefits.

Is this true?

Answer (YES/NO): YES